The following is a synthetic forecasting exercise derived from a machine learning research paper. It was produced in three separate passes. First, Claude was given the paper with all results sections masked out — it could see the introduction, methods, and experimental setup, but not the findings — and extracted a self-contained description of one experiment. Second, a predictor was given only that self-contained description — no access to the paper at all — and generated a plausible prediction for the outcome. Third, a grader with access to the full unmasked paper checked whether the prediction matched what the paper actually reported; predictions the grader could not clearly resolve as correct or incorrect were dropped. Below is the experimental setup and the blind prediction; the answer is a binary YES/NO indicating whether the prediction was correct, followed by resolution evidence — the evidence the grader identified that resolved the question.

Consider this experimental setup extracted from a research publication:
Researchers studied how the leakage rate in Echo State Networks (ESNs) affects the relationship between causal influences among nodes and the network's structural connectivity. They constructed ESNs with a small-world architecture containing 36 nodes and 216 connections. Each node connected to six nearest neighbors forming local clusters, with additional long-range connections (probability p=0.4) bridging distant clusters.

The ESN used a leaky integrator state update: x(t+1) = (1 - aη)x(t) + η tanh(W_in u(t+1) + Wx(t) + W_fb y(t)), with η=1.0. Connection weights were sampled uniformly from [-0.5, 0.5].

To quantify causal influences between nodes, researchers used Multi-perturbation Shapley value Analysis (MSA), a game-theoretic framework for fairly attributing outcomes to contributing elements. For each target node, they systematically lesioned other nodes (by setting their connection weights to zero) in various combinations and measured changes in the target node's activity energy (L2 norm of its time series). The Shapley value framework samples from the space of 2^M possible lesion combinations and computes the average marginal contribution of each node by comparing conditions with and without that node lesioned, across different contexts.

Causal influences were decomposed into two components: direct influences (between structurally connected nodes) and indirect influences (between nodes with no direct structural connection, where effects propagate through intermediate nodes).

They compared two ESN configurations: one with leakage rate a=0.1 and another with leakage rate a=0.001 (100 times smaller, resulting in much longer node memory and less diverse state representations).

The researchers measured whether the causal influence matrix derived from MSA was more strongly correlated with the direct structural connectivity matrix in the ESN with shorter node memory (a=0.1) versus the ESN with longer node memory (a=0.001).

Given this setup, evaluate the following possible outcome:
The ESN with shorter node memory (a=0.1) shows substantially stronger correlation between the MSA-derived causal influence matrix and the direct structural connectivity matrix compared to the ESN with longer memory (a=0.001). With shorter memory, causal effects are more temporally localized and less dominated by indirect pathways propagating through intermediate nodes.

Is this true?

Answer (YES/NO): NO